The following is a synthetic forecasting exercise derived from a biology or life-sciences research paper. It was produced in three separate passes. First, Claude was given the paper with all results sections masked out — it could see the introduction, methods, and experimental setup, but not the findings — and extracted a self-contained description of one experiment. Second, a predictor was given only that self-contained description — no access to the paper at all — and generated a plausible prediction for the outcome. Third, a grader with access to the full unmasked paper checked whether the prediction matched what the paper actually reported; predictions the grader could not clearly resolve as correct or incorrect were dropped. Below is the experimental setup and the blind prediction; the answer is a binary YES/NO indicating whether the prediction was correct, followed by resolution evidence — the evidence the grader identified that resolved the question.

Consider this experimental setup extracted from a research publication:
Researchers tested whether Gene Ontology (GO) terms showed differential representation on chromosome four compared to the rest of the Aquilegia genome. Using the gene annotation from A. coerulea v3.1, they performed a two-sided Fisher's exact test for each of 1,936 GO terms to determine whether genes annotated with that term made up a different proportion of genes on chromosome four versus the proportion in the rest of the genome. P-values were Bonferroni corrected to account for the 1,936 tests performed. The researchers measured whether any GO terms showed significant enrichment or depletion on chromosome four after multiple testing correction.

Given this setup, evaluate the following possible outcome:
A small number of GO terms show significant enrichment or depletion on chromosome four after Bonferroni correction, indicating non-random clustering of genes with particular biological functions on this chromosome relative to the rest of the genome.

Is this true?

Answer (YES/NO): YES